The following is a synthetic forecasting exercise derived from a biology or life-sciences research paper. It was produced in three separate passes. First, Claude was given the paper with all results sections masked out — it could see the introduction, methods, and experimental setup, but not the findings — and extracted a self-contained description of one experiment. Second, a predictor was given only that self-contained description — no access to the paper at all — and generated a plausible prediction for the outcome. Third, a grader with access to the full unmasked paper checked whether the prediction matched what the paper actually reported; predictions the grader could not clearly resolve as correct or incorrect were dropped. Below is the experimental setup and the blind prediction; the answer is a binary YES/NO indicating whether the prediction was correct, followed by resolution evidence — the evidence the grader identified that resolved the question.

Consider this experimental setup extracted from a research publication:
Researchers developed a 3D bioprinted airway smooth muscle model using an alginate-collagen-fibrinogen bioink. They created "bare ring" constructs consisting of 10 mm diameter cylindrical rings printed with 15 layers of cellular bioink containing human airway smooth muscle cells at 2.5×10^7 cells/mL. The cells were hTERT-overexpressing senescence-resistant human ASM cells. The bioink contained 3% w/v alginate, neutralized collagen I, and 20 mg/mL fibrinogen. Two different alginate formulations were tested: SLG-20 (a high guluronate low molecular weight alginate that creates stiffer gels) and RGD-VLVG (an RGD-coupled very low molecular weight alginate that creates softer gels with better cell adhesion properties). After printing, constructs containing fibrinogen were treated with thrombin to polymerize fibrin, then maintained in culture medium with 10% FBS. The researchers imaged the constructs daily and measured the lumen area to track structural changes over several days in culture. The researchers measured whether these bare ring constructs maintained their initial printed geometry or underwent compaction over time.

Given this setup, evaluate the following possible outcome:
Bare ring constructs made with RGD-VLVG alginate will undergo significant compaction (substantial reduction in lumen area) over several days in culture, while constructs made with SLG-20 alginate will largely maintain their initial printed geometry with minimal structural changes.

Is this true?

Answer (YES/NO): NO